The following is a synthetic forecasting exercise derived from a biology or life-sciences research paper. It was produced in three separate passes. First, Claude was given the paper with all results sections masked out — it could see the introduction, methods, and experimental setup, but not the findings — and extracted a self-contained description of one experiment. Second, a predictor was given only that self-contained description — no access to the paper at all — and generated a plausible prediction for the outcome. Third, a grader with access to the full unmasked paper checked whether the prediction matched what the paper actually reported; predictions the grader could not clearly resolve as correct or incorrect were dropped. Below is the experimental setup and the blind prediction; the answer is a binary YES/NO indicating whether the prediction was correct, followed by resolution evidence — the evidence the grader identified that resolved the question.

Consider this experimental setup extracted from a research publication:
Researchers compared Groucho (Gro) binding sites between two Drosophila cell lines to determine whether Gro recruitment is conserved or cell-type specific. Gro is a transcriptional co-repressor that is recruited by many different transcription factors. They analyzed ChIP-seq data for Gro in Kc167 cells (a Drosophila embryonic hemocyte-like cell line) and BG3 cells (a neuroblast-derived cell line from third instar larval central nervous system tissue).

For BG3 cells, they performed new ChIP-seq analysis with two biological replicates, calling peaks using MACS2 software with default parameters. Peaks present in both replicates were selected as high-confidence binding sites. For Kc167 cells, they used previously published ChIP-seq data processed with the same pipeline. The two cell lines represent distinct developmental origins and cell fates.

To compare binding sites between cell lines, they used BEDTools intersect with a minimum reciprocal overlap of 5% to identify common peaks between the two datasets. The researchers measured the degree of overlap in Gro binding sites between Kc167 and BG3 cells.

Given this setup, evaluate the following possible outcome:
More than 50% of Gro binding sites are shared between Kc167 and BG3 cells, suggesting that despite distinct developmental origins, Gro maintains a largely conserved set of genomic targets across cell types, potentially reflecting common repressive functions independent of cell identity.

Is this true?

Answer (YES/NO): NO